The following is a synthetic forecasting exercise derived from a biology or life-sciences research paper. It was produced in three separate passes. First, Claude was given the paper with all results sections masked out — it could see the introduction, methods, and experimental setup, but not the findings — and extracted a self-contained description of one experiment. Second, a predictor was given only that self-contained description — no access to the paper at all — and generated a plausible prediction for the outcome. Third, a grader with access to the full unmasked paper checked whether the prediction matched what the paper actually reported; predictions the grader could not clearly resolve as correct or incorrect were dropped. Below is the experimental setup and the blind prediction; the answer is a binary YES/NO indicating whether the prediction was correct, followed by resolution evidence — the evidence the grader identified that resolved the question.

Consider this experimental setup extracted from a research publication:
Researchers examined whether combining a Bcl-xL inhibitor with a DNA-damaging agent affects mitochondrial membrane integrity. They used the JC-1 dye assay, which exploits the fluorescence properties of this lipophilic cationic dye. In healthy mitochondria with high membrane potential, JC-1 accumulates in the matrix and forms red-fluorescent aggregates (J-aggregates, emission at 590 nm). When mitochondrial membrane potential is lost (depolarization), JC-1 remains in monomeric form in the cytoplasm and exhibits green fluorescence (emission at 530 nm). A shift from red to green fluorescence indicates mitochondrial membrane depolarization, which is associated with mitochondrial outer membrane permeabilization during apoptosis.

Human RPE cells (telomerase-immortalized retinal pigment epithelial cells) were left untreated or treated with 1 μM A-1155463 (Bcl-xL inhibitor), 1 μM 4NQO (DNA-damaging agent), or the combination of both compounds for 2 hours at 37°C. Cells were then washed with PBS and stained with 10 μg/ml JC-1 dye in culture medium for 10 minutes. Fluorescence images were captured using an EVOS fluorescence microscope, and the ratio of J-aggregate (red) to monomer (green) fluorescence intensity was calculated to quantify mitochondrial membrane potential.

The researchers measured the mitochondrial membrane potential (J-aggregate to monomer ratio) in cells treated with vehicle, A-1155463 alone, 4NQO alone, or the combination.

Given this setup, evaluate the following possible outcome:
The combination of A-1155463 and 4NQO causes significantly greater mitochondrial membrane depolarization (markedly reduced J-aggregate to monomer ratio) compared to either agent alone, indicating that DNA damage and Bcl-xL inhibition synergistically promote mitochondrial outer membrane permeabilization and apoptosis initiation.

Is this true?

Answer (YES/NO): YES